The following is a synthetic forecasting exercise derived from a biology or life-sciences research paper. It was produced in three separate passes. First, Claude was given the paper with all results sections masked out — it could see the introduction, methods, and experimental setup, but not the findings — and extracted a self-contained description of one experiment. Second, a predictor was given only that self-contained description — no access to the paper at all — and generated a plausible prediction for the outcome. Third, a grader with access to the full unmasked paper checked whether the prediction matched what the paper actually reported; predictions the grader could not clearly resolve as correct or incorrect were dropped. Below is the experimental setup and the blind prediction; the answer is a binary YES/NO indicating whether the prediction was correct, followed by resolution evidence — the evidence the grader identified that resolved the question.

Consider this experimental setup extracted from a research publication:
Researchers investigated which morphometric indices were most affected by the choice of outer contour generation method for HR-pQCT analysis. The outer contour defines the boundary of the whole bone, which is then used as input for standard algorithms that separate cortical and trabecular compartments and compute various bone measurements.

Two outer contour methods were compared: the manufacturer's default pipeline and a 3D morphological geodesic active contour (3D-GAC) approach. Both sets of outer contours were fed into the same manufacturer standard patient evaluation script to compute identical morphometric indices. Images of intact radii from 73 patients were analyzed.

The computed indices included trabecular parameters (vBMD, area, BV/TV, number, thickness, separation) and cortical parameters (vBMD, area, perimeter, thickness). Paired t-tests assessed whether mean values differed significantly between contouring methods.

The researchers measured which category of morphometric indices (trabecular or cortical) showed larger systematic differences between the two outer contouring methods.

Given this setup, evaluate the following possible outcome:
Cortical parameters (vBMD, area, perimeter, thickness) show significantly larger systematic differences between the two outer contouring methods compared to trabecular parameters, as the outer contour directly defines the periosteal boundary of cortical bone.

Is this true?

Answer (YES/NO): YES